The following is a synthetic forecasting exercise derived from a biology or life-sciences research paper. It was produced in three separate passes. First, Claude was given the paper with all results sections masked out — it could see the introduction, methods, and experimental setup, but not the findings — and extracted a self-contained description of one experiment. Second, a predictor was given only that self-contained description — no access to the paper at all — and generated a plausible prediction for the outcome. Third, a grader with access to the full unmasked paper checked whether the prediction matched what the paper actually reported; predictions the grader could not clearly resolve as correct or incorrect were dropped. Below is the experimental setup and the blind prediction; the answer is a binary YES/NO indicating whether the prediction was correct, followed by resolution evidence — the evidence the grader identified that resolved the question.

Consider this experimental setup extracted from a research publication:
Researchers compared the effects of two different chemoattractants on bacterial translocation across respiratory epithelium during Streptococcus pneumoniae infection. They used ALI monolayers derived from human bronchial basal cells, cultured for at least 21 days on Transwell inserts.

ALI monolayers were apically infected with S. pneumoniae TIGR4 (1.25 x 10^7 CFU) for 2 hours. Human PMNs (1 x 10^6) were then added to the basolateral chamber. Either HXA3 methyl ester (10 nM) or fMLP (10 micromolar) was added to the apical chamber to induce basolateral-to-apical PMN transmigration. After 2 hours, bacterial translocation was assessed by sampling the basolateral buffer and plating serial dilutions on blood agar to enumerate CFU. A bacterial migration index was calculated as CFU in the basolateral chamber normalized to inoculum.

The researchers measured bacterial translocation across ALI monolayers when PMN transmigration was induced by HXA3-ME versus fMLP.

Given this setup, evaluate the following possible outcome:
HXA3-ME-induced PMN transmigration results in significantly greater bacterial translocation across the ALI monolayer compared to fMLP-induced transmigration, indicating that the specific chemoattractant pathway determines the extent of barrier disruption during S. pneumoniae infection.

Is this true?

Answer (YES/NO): YES